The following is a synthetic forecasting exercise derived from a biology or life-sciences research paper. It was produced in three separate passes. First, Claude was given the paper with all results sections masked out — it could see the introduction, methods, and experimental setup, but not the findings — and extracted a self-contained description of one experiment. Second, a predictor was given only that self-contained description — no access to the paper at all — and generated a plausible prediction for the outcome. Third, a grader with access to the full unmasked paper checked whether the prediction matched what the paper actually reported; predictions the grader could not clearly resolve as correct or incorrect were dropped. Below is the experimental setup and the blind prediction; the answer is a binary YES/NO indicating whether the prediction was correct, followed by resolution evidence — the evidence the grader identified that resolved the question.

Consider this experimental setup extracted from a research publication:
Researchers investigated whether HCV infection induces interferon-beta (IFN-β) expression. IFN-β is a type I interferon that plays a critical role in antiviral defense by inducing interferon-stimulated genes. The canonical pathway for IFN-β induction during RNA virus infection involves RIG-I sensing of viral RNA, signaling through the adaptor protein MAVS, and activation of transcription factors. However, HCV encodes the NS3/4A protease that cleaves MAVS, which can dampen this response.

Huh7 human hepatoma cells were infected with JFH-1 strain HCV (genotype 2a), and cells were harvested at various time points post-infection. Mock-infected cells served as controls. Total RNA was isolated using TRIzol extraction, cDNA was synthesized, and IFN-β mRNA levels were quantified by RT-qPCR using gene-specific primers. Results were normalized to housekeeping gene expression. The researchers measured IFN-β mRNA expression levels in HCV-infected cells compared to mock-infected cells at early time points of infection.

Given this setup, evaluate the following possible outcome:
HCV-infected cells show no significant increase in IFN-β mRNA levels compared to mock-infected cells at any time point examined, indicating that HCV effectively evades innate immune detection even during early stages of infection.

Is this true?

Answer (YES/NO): NO